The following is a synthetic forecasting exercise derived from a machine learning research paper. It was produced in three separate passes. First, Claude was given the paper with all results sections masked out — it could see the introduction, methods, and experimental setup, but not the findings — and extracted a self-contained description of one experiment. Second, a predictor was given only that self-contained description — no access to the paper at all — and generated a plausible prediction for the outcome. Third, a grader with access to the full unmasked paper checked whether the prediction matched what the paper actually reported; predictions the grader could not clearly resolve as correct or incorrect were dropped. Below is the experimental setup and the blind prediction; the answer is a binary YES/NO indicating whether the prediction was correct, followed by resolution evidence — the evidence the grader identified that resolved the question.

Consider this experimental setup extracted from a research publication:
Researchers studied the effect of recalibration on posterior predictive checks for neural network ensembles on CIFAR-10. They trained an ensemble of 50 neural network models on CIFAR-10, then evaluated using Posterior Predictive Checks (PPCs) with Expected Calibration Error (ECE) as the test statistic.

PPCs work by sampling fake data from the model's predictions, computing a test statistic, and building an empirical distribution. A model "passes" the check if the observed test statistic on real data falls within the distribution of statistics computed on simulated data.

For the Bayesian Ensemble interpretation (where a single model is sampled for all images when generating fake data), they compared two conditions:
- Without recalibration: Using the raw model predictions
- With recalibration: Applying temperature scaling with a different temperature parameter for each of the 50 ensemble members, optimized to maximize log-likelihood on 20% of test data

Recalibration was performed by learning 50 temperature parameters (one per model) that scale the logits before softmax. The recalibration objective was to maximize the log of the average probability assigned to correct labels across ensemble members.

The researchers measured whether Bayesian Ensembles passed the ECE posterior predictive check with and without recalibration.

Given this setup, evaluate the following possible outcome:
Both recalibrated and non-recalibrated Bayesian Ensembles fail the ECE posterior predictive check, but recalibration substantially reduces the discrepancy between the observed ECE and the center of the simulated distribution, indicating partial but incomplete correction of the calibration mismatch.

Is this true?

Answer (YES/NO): NO